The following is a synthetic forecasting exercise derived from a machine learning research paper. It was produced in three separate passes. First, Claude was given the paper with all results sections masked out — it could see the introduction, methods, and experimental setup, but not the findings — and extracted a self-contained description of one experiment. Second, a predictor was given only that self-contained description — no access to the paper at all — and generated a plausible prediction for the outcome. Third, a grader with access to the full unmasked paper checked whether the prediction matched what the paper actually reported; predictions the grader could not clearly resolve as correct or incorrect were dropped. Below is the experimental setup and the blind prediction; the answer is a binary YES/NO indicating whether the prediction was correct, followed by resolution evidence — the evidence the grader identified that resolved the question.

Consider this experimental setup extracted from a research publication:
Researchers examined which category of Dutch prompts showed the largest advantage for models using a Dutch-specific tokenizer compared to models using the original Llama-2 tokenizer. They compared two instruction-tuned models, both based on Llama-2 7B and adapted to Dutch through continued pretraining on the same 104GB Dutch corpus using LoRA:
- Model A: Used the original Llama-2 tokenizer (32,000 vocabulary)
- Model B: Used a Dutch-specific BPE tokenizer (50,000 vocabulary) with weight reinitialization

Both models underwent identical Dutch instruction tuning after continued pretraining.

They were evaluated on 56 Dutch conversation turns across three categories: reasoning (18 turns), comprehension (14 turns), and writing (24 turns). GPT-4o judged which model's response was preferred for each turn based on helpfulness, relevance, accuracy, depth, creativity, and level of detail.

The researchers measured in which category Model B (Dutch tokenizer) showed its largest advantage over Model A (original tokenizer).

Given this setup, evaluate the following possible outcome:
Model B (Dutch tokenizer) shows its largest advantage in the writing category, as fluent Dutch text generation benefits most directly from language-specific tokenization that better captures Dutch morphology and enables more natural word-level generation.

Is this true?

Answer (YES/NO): YES